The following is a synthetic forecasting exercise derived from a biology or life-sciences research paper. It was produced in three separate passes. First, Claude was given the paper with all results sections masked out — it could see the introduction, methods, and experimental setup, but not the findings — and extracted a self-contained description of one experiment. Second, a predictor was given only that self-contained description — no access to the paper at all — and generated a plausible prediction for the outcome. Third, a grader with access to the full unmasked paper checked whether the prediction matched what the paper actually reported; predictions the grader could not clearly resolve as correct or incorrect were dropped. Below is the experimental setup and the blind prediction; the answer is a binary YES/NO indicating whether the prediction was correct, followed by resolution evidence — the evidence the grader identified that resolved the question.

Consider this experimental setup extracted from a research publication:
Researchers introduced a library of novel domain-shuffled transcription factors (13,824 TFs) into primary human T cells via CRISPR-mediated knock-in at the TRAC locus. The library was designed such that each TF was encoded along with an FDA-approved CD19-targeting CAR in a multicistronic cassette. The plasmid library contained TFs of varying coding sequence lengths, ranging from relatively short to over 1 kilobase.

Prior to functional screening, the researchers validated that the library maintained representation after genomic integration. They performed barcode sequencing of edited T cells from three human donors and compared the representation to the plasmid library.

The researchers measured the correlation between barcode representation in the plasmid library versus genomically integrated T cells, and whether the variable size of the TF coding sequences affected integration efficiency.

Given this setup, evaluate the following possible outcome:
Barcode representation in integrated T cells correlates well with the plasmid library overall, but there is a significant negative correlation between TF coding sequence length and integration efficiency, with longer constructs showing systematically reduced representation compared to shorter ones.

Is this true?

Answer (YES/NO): NO